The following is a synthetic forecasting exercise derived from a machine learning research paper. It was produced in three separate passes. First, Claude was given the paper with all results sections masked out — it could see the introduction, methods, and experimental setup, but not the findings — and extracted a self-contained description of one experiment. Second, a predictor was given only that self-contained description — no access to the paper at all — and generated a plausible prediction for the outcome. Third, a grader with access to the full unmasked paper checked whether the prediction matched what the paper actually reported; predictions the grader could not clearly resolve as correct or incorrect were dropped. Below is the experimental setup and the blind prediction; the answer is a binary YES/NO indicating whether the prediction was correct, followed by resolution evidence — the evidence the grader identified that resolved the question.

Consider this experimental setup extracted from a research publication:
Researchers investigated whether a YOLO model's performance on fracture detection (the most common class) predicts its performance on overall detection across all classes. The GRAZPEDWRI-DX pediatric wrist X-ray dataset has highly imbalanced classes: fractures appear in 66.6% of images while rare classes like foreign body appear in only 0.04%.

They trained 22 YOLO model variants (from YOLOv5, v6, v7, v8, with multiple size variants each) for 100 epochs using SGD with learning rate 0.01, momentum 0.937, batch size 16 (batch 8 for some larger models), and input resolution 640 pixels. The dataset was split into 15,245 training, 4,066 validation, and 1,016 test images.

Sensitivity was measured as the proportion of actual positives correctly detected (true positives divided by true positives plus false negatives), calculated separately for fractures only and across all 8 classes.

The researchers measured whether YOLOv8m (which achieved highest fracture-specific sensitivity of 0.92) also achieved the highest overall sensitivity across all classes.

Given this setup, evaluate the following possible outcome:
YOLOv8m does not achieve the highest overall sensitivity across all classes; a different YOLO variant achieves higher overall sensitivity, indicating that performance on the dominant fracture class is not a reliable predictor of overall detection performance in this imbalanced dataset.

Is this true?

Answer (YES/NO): YES